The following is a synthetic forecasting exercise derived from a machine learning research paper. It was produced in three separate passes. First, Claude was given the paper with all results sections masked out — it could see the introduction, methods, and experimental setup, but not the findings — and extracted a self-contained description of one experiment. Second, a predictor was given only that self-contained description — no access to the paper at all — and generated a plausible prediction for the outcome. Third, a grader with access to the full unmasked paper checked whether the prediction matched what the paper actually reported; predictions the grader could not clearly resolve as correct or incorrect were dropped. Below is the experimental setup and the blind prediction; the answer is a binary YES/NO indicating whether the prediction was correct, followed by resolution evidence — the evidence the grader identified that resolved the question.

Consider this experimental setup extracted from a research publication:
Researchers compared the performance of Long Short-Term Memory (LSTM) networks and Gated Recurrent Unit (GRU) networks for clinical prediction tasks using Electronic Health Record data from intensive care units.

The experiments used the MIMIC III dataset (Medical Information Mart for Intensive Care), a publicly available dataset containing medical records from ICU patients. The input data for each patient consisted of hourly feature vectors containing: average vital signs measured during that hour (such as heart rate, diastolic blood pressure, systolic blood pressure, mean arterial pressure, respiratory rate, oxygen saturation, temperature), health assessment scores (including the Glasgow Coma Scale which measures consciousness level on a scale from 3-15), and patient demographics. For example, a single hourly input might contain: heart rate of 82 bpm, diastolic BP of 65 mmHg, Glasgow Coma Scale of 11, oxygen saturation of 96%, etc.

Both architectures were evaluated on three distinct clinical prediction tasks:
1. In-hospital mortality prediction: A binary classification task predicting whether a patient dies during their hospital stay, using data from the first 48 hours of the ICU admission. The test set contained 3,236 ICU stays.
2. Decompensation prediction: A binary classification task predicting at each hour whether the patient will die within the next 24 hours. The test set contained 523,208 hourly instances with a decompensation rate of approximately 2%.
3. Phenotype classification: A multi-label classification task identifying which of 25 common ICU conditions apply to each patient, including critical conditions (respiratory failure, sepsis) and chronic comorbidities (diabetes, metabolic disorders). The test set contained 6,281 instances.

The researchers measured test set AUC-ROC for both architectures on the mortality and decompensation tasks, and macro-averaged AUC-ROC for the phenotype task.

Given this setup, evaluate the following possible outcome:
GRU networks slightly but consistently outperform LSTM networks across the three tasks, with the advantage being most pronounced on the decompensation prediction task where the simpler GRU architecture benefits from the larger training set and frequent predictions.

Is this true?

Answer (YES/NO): NO